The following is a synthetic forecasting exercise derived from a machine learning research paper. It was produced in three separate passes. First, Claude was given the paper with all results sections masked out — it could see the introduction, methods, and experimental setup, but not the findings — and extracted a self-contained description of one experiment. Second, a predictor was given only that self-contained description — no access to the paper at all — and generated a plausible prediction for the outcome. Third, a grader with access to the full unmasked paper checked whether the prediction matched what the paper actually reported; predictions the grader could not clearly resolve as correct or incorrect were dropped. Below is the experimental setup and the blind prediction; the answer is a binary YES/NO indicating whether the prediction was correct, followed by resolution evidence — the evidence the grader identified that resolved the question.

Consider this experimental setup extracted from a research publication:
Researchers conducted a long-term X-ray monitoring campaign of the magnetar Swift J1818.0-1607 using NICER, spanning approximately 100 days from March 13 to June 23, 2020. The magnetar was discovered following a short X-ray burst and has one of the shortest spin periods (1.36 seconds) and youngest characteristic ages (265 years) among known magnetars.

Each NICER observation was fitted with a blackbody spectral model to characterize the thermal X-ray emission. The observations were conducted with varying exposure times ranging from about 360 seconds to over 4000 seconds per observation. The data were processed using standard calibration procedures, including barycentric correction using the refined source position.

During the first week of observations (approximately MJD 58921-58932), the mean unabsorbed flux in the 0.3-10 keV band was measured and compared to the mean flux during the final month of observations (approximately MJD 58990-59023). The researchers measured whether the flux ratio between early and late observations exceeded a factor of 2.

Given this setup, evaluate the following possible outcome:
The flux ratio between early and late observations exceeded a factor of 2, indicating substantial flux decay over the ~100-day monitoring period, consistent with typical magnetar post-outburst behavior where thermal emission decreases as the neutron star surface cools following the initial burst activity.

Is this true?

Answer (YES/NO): YES